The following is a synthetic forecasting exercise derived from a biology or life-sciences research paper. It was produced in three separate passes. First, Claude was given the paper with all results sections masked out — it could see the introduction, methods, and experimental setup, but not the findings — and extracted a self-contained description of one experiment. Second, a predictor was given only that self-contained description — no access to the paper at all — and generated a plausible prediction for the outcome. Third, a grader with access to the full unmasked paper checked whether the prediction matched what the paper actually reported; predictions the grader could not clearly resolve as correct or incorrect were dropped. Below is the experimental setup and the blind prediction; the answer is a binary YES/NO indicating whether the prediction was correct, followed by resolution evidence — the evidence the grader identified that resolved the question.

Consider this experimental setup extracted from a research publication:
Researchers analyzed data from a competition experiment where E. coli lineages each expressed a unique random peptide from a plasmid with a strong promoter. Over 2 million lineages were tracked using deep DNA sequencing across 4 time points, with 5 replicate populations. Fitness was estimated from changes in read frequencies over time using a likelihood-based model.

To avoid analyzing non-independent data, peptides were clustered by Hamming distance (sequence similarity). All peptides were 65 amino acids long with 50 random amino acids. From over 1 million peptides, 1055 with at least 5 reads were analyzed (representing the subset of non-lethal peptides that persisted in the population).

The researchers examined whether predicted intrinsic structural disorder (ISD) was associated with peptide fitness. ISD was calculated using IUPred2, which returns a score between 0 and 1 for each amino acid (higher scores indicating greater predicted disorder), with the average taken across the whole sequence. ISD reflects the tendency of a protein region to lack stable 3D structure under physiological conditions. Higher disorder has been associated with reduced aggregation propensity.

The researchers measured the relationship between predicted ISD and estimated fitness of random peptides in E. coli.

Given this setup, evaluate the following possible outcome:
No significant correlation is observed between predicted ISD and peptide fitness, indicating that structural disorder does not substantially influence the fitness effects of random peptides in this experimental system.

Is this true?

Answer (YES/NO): NO